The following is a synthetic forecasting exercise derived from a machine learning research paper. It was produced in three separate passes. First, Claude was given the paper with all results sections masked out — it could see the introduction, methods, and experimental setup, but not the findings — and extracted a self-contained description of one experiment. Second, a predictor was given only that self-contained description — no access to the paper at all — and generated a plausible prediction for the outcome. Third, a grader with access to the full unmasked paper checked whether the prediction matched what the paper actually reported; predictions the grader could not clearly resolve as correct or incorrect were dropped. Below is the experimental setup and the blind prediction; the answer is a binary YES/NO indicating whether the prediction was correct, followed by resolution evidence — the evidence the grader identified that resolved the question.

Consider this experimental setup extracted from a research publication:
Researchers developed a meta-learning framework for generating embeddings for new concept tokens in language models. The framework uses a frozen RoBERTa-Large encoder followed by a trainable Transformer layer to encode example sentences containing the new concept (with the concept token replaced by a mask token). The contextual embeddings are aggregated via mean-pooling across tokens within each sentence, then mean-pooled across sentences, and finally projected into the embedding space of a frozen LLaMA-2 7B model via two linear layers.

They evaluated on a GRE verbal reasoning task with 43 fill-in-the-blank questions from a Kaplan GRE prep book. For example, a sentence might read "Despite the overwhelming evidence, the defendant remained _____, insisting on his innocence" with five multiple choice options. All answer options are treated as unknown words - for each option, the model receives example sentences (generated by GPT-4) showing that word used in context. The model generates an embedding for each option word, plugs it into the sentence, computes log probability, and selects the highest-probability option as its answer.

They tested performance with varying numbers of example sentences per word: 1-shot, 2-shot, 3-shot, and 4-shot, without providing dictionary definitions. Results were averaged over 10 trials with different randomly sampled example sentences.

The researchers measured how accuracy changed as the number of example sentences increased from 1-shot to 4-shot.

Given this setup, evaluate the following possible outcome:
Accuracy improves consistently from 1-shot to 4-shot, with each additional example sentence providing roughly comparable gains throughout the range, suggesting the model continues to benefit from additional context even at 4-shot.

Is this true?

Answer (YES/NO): NO